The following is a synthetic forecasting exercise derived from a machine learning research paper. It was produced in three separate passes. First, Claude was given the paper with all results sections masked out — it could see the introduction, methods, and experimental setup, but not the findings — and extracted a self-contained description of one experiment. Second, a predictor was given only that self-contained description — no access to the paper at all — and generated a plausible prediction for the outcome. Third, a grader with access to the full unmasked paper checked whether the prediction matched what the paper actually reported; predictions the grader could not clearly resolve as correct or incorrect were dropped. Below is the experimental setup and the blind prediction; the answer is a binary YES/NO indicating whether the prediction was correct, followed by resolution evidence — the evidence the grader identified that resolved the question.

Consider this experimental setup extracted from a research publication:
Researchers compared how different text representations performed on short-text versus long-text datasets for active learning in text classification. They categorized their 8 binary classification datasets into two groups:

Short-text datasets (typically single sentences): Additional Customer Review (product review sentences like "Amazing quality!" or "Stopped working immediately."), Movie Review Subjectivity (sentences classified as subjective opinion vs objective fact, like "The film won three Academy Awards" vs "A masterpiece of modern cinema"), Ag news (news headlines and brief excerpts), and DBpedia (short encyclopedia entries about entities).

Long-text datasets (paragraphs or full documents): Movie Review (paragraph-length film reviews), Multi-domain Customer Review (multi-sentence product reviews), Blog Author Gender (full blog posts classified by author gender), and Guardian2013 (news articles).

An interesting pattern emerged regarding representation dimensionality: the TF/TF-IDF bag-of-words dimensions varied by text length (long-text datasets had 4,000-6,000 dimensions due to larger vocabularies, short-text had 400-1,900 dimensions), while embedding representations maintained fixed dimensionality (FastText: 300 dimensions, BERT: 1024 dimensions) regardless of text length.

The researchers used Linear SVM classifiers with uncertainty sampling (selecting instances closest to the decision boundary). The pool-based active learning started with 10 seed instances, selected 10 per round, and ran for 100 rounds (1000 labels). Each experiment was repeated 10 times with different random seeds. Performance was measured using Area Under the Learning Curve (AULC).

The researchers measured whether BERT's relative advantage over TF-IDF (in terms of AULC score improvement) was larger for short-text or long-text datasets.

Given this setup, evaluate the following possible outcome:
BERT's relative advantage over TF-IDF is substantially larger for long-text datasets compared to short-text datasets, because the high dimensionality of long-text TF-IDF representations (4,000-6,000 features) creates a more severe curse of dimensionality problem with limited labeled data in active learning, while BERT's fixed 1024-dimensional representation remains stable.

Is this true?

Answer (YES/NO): NO